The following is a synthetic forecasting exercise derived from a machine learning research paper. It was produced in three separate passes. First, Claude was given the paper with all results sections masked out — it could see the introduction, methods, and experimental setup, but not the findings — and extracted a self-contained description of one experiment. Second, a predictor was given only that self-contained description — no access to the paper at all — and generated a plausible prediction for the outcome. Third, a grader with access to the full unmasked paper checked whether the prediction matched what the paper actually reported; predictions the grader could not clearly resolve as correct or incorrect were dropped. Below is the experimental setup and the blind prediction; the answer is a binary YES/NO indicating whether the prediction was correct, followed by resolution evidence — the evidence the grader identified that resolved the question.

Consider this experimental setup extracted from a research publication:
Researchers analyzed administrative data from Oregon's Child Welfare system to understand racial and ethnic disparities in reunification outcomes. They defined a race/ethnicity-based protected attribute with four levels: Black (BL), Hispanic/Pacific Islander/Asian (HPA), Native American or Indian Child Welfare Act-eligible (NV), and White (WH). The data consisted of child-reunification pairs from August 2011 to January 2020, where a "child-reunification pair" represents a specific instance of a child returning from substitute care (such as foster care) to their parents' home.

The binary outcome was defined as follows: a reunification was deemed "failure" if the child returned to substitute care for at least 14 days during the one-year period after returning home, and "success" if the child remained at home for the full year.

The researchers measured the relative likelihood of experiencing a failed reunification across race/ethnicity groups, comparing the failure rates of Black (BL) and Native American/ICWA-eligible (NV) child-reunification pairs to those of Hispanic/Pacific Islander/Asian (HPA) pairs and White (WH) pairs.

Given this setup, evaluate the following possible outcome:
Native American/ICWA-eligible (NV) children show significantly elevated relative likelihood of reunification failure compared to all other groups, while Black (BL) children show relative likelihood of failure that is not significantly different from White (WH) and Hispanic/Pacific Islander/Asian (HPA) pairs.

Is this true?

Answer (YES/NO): NO